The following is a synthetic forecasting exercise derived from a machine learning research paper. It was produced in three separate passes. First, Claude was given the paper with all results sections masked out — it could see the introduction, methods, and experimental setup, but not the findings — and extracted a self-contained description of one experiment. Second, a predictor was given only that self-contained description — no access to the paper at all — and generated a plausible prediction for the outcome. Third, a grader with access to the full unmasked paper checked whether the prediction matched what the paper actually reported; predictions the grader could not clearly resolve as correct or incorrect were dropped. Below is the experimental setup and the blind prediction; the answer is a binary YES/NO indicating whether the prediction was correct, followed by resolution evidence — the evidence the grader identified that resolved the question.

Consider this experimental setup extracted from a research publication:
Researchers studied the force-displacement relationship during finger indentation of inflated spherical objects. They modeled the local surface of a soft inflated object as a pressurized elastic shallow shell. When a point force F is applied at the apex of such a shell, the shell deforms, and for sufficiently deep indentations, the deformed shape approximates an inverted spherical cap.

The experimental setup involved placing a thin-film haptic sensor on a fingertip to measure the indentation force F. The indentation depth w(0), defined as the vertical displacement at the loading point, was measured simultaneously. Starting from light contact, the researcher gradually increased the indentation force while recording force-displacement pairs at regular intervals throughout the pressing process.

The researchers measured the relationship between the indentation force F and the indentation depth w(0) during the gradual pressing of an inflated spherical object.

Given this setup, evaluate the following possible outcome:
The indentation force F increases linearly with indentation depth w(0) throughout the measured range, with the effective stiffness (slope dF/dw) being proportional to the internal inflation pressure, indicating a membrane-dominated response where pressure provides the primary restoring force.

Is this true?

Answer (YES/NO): YES